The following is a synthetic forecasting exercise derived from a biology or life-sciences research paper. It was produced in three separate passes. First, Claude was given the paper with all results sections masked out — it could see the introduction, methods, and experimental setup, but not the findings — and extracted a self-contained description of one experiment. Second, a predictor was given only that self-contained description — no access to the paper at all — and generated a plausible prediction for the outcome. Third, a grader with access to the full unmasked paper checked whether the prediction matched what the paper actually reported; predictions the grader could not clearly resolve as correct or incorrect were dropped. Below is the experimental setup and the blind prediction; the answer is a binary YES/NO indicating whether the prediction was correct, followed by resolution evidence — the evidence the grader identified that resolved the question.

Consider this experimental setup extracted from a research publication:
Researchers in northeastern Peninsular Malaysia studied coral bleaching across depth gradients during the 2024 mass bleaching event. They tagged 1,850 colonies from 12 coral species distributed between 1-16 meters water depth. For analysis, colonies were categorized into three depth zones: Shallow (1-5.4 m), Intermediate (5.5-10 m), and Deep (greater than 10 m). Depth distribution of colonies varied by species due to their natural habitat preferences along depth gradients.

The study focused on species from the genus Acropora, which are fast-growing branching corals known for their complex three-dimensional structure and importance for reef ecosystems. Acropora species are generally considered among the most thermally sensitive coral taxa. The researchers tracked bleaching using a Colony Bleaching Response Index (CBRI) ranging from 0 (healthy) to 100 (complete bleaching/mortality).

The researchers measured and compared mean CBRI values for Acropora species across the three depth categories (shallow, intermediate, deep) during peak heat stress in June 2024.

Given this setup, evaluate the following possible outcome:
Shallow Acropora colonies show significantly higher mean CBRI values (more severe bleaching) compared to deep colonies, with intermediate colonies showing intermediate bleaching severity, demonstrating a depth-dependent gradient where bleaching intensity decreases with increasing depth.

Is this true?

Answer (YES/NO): NO